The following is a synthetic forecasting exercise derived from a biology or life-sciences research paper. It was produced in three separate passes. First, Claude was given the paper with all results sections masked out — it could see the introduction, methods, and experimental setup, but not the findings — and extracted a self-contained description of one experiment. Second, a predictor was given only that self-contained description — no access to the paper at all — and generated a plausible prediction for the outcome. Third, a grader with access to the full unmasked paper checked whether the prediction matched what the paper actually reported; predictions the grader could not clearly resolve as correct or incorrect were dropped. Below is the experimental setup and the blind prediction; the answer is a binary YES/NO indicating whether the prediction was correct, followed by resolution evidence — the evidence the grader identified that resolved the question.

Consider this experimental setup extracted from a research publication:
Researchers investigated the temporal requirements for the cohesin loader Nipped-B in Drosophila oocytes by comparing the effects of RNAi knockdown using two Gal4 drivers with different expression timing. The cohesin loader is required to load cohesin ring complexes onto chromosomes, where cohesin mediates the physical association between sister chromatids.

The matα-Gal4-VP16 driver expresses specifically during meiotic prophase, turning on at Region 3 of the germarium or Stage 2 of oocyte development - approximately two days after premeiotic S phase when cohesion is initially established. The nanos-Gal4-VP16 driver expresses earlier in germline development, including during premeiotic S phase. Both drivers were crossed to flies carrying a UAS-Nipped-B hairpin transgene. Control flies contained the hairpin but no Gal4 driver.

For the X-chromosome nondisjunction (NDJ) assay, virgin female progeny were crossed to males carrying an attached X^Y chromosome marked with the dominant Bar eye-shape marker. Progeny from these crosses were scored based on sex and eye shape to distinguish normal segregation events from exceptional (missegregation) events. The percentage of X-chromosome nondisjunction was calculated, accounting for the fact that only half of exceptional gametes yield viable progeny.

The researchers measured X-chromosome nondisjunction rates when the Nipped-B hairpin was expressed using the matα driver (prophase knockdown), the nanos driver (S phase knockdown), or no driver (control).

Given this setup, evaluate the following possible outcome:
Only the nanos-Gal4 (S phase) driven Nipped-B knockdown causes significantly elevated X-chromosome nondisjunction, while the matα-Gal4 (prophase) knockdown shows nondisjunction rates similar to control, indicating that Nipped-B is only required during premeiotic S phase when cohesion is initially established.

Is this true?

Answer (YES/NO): NO